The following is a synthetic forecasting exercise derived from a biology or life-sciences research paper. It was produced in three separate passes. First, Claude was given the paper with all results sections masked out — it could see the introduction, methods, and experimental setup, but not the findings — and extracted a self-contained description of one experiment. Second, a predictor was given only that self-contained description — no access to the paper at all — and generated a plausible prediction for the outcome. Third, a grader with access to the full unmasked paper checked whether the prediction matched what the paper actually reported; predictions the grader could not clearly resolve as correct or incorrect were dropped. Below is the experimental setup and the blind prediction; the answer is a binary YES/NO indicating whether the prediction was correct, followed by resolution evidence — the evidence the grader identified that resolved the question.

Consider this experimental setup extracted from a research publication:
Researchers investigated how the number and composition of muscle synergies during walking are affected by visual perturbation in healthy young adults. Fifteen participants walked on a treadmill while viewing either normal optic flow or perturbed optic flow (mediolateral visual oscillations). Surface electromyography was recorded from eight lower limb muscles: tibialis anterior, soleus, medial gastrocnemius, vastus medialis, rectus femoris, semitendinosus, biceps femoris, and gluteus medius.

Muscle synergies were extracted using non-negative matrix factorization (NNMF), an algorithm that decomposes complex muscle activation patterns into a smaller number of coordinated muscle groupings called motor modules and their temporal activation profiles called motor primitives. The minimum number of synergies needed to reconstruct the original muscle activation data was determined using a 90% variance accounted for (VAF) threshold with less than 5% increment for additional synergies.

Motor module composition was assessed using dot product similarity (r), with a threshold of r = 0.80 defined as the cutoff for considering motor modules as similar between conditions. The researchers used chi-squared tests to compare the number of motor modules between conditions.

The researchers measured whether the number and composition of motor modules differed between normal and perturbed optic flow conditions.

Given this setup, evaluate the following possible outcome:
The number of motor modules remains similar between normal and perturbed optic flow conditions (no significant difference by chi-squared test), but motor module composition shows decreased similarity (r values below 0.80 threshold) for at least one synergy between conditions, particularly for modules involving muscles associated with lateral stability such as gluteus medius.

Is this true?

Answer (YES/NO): NO